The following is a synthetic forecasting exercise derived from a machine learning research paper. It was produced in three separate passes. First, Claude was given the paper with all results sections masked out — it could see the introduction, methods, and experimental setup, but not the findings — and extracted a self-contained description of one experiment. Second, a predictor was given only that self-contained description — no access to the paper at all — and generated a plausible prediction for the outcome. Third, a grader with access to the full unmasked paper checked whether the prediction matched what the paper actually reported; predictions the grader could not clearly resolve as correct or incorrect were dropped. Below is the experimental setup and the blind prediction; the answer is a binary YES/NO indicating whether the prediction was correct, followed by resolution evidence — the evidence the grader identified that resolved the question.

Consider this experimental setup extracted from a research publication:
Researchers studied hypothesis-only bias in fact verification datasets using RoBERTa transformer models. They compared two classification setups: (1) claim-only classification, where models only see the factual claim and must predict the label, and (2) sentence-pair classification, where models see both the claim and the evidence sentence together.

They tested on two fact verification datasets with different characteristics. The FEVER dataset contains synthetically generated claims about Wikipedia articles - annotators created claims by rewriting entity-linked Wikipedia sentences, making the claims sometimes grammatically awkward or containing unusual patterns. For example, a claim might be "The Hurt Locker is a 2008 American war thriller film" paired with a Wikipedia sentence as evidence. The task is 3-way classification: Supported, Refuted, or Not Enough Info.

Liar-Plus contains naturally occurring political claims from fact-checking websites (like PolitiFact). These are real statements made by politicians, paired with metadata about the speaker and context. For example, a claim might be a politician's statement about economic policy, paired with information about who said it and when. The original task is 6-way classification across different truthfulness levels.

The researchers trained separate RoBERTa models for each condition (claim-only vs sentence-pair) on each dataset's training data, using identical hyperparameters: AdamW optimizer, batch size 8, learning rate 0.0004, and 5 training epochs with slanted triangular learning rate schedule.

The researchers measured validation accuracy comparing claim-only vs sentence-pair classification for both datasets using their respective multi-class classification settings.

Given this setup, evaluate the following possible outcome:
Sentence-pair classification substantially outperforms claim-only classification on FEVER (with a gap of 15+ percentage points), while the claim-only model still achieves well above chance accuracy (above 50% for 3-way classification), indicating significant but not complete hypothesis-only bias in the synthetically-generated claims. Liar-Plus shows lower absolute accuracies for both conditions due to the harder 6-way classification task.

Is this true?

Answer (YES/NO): YES